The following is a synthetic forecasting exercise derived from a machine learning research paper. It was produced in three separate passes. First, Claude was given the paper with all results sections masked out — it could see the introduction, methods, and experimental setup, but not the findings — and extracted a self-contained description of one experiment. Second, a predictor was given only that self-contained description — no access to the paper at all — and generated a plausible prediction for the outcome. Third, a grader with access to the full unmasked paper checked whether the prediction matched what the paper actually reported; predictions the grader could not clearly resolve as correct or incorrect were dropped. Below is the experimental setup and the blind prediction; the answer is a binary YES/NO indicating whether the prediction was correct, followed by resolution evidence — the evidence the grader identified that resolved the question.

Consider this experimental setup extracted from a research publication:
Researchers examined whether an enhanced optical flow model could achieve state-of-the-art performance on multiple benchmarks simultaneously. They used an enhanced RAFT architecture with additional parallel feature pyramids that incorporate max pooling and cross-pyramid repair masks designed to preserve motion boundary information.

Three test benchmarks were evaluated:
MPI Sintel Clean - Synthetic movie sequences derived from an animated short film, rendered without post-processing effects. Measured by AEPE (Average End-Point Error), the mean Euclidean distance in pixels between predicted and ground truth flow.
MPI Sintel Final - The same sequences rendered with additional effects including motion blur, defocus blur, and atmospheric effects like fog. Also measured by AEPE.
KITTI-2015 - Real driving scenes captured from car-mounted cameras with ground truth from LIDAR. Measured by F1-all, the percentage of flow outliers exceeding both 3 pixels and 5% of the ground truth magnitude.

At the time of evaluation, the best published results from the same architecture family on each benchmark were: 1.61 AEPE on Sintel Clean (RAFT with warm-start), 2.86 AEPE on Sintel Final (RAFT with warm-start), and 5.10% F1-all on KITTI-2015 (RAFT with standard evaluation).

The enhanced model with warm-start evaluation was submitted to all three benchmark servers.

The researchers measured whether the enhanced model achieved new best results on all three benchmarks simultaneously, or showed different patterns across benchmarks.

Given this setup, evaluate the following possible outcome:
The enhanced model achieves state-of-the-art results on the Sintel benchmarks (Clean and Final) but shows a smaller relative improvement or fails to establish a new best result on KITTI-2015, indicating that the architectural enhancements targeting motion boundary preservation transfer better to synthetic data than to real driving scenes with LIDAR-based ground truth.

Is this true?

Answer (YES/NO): NO